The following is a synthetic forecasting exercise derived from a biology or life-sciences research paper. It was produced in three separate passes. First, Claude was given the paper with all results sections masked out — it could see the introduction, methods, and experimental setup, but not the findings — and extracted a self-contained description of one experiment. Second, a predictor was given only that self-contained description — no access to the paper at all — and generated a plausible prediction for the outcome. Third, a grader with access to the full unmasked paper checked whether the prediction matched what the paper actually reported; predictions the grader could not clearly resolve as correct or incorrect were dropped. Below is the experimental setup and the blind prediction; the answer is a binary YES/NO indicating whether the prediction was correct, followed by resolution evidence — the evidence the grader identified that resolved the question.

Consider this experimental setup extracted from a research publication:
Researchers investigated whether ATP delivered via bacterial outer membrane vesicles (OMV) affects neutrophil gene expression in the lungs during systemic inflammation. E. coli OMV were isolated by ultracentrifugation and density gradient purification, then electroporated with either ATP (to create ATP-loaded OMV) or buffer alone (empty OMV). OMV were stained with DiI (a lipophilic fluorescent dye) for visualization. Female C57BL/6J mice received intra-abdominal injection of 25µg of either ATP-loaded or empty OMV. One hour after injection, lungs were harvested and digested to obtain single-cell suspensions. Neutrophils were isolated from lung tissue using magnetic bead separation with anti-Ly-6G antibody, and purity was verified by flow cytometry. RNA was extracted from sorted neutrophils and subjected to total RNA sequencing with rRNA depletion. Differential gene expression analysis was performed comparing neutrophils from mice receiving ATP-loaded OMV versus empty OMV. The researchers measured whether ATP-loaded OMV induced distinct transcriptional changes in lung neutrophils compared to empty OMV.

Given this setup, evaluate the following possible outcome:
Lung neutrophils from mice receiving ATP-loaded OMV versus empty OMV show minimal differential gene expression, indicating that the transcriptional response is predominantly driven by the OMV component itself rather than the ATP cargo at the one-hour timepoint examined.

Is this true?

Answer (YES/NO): NO